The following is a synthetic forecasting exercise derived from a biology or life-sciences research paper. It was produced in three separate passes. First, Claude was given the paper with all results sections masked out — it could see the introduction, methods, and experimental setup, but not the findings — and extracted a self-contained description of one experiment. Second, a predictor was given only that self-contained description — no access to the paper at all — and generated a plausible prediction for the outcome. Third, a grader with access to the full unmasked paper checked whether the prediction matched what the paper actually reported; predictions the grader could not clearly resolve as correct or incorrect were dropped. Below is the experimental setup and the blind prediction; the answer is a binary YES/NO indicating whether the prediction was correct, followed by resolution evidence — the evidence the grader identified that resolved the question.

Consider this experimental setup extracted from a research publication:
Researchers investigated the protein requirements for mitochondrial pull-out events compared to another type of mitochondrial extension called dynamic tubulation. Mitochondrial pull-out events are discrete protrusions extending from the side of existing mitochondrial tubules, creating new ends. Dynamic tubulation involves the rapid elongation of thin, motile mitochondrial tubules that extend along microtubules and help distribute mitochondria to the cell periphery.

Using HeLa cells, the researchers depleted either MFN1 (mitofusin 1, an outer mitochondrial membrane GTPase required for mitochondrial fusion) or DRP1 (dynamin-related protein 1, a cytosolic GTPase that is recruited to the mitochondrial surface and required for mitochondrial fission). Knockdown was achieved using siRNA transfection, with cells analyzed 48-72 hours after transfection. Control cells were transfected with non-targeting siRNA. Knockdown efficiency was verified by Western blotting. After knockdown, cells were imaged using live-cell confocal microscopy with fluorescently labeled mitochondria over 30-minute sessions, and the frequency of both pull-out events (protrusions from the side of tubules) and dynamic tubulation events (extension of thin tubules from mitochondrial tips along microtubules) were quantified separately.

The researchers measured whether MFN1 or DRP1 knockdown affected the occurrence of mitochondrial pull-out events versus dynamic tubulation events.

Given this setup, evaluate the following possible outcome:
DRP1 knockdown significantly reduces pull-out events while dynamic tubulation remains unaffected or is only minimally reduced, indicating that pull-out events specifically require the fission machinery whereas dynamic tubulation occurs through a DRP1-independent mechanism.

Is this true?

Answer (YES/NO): YES